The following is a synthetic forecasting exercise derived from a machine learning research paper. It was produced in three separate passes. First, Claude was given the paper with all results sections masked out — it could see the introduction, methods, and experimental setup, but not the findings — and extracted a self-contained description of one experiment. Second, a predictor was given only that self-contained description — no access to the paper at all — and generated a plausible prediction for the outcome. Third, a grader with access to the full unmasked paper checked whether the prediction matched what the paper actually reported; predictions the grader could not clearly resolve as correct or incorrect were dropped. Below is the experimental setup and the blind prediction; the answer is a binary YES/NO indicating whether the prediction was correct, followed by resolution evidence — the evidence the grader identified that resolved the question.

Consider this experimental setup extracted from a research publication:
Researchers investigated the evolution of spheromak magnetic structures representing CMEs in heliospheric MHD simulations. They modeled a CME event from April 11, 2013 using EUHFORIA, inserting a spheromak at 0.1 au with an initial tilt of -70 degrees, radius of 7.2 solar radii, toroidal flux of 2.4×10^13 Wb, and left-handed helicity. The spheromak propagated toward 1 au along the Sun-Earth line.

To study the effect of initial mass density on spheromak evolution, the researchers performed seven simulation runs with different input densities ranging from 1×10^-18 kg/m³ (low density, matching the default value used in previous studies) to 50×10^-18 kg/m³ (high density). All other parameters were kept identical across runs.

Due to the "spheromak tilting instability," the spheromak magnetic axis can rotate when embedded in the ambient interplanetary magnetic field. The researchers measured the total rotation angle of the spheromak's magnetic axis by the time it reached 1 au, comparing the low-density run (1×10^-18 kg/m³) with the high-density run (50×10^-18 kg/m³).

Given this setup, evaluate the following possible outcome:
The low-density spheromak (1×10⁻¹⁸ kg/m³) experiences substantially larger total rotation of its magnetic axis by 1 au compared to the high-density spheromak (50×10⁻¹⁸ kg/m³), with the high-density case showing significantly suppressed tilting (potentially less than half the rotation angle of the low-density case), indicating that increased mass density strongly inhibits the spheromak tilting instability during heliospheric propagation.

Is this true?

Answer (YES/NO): YES